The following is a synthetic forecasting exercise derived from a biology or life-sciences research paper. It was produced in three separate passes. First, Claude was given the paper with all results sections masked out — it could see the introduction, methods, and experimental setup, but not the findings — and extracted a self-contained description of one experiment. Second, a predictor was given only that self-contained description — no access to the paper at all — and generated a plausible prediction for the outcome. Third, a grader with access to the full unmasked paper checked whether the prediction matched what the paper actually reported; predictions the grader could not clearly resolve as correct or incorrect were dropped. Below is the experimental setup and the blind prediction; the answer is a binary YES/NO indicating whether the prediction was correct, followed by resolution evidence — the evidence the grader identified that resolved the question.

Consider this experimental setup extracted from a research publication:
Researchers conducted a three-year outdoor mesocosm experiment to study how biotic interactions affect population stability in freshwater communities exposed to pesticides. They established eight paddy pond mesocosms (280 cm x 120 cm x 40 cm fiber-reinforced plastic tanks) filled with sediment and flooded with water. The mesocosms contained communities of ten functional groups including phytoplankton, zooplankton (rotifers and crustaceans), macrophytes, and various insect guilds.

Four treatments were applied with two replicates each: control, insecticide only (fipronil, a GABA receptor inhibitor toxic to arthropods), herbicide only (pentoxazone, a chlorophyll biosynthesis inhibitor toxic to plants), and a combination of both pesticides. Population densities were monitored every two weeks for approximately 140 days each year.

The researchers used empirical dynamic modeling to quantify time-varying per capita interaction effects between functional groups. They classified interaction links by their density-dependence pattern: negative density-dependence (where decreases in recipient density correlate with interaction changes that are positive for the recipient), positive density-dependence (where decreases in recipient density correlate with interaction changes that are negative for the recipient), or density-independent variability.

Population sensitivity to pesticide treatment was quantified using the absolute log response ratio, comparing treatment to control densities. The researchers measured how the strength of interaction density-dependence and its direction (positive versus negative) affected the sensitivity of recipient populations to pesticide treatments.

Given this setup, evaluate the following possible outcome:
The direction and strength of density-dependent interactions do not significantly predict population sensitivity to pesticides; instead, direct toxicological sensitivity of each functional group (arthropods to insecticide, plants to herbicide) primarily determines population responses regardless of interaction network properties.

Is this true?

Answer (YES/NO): NO